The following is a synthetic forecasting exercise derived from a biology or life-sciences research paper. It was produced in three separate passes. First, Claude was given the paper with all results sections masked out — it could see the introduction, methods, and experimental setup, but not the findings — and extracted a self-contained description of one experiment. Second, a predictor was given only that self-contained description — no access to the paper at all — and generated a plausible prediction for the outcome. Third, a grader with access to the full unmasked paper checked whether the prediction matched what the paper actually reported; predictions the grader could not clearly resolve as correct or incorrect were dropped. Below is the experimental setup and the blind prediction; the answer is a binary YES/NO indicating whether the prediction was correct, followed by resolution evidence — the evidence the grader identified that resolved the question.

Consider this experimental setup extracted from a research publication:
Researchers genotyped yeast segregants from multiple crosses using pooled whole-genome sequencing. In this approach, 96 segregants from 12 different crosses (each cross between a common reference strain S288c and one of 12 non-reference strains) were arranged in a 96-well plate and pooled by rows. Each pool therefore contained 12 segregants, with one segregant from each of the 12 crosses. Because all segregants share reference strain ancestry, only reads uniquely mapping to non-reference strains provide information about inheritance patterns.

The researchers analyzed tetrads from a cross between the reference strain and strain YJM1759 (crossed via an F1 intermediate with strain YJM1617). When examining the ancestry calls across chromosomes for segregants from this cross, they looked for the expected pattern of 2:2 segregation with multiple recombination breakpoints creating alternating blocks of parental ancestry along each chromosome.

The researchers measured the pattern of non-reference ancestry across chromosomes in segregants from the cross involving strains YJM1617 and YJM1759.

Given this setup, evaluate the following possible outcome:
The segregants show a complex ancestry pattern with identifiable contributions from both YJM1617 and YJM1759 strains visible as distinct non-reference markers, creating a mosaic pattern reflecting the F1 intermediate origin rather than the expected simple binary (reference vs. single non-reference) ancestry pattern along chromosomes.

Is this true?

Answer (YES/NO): NO